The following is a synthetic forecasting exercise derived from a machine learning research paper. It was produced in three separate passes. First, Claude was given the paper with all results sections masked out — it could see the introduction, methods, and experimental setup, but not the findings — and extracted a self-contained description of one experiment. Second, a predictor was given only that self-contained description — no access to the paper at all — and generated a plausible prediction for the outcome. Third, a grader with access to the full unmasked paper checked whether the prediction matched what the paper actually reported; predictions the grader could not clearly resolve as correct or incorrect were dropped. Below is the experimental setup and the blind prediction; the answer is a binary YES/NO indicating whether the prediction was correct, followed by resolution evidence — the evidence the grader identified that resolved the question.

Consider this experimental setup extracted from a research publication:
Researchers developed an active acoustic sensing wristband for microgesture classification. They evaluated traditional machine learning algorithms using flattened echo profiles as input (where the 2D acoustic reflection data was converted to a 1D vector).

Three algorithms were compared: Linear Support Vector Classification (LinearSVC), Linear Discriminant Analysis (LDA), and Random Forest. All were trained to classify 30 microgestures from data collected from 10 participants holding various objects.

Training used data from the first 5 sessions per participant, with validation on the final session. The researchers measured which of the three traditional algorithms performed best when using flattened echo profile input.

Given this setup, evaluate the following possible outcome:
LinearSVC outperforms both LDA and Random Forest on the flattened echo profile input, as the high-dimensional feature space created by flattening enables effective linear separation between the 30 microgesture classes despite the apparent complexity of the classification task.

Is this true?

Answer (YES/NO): NO